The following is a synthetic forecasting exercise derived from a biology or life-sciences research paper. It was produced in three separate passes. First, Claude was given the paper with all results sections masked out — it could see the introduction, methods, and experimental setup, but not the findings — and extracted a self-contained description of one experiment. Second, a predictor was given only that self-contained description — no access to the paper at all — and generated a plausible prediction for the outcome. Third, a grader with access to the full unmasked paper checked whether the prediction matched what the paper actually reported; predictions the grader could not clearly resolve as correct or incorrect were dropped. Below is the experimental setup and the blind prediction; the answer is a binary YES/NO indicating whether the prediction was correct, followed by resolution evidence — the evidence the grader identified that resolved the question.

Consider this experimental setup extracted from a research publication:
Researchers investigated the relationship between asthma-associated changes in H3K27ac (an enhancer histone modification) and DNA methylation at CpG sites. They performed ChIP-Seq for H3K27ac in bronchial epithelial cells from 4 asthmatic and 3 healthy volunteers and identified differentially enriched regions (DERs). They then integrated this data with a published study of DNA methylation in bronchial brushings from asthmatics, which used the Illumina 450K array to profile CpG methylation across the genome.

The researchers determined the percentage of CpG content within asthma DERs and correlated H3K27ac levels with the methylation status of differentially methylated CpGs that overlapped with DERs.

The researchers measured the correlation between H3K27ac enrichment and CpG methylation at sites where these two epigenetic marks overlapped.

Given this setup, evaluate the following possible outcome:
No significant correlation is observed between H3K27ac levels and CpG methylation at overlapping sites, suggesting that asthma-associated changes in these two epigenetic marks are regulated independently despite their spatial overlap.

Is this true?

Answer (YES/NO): NO